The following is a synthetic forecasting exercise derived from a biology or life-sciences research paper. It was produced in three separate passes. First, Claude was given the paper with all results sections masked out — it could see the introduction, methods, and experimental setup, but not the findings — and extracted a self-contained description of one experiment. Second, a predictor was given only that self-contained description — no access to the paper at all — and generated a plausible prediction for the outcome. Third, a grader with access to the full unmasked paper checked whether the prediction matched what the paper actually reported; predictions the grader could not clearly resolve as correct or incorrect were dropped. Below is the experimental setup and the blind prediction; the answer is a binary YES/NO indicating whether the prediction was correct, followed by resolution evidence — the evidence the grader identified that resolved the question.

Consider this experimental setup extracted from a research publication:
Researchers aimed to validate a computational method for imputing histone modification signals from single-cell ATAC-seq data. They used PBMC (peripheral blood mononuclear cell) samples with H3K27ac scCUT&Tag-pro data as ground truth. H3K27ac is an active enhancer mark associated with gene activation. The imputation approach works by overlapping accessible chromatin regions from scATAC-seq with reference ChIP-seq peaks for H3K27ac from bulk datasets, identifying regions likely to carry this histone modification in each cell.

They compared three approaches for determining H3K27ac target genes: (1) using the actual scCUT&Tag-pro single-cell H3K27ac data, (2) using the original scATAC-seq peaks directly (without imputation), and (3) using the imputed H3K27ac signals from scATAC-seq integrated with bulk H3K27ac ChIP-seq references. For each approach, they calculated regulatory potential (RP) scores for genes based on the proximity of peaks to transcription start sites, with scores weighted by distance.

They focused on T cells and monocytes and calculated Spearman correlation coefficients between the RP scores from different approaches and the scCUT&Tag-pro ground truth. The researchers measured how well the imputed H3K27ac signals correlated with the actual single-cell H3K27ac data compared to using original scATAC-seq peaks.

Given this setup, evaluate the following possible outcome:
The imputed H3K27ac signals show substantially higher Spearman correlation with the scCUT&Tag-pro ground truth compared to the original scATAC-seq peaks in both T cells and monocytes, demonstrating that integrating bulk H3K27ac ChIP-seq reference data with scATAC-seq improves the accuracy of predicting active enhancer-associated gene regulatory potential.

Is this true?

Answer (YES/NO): YES